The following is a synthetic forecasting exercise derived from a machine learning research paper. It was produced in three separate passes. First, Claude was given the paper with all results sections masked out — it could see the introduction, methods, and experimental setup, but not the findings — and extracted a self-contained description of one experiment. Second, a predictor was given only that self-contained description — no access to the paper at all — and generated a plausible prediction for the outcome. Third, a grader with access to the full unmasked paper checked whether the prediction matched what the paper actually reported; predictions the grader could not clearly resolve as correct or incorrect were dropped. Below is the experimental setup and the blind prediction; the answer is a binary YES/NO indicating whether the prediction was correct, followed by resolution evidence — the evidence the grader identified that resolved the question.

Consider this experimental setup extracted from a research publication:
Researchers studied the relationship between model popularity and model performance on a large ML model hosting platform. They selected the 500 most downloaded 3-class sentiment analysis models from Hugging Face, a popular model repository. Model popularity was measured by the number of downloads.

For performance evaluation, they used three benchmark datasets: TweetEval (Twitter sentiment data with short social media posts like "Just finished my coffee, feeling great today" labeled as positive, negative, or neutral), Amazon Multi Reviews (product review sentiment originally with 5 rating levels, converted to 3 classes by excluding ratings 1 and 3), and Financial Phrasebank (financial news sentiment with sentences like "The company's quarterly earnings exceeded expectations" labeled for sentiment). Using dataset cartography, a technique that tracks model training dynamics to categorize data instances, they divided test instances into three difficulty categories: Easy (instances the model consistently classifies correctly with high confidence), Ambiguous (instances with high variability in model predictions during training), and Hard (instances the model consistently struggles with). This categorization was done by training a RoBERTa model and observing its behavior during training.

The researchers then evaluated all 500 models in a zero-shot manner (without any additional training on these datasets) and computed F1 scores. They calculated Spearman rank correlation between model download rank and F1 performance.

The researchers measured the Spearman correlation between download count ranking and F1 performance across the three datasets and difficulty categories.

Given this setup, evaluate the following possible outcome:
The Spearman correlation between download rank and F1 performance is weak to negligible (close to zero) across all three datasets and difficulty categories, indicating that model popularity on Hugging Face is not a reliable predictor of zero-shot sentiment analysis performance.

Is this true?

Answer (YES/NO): YES